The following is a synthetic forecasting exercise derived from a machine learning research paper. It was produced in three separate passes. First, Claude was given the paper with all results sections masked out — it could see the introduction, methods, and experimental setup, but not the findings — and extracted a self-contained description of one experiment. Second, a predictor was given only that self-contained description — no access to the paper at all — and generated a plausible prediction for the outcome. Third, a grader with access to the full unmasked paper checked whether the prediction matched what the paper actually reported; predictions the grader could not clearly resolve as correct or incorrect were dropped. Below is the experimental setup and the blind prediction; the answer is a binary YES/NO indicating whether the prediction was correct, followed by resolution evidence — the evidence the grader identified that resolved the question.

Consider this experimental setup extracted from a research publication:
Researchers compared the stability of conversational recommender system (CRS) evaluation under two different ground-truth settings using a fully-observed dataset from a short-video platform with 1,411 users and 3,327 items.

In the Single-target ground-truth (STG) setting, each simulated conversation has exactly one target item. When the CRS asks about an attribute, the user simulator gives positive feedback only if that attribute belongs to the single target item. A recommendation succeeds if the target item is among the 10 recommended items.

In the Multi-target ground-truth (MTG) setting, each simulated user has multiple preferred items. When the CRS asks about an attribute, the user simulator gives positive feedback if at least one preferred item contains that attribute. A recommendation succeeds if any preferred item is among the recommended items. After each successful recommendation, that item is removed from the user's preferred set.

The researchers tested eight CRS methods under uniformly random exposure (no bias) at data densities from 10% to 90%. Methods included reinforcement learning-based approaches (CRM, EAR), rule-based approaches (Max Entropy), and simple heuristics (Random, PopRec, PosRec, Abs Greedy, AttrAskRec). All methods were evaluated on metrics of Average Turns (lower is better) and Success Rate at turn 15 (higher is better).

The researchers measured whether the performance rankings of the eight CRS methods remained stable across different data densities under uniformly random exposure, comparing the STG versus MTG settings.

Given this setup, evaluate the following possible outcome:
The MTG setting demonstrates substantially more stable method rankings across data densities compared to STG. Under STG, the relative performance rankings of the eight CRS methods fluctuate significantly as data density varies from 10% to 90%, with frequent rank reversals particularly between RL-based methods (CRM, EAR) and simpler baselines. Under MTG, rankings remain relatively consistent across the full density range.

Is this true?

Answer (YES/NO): NO